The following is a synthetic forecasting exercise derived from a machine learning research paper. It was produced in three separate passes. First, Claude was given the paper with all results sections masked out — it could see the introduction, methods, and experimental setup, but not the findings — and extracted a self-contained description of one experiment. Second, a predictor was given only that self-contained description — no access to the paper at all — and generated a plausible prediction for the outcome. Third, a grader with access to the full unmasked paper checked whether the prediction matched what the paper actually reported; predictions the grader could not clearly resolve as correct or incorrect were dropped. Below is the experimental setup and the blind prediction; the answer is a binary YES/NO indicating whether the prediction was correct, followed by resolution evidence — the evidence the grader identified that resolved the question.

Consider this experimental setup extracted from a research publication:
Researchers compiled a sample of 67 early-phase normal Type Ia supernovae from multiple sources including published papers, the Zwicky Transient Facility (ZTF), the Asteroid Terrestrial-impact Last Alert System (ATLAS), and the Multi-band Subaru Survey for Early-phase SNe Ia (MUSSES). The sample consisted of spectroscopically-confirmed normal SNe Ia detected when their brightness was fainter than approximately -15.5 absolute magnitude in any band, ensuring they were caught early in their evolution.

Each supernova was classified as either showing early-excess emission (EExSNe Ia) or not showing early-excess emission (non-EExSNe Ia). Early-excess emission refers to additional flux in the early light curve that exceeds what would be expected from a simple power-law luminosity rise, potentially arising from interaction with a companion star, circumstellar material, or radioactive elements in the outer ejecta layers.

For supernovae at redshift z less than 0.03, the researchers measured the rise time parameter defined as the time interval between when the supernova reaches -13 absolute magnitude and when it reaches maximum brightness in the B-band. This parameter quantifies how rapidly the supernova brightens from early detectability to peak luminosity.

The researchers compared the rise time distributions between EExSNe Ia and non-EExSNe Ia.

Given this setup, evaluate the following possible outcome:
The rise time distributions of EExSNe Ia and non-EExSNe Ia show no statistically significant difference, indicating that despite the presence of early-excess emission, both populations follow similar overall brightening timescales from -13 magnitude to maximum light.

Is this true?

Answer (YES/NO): NO